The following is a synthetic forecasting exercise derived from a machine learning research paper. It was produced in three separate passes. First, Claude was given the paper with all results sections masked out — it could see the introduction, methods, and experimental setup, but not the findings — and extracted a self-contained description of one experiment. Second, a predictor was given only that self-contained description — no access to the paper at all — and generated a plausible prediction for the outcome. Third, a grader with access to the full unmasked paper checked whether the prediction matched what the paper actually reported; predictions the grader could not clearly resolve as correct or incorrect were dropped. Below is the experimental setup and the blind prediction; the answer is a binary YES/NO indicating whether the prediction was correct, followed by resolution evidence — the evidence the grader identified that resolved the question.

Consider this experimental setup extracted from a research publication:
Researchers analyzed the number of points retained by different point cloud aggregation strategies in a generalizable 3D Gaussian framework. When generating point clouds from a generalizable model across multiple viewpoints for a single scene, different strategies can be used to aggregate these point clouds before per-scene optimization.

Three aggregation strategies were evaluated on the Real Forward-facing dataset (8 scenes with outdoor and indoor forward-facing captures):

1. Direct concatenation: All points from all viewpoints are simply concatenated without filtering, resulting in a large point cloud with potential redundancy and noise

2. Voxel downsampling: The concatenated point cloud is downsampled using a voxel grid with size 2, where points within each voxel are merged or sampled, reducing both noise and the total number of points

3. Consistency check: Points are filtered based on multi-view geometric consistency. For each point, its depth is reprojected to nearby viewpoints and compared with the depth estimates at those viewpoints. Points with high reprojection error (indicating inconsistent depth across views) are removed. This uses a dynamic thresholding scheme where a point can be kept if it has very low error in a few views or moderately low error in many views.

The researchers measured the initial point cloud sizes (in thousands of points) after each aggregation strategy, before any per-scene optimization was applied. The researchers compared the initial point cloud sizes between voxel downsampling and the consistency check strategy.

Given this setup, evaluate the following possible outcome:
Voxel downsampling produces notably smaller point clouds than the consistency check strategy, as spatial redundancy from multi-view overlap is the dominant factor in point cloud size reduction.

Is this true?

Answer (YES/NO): NO